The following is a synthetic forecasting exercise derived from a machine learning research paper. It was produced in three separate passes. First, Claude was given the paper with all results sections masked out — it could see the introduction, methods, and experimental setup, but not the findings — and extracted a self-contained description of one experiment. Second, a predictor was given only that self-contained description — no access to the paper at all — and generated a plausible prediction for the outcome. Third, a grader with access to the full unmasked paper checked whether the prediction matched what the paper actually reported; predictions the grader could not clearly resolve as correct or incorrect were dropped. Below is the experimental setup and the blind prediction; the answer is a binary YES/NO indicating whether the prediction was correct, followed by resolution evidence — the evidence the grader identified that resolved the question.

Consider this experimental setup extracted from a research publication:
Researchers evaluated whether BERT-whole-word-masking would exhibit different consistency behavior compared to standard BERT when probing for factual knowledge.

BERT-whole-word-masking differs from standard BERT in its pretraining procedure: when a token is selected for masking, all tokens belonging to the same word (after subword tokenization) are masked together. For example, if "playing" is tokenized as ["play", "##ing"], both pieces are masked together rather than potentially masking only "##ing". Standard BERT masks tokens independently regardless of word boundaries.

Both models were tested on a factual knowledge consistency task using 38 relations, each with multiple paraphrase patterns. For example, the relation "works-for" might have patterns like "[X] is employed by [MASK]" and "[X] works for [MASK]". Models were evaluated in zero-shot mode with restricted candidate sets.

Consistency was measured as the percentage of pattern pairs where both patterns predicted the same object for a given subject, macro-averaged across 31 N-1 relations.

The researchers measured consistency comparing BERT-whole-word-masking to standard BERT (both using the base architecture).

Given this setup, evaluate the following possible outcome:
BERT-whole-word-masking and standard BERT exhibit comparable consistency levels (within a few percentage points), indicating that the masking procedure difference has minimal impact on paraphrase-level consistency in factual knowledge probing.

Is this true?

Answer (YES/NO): YES